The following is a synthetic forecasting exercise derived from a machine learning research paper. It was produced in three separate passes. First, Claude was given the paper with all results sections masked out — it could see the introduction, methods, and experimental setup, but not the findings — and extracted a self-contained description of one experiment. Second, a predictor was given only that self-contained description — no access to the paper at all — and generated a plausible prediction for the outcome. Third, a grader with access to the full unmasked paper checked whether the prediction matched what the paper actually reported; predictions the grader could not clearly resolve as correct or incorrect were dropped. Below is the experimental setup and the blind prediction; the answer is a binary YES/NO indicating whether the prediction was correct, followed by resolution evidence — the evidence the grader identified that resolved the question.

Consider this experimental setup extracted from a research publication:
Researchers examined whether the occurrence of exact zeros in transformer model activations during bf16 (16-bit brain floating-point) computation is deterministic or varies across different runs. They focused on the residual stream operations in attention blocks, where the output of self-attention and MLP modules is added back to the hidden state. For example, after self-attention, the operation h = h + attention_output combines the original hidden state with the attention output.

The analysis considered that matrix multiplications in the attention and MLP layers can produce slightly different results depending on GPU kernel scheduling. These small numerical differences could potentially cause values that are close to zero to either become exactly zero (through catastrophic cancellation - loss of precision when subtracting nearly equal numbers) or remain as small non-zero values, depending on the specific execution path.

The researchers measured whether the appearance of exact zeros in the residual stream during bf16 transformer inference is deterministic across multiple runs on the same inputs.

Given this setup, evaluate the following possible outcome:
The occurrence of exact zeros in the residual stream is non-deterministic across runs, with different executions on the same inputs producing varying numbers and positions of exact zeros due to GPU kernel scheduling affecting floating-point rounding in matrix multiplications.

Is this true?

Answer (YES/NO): YES